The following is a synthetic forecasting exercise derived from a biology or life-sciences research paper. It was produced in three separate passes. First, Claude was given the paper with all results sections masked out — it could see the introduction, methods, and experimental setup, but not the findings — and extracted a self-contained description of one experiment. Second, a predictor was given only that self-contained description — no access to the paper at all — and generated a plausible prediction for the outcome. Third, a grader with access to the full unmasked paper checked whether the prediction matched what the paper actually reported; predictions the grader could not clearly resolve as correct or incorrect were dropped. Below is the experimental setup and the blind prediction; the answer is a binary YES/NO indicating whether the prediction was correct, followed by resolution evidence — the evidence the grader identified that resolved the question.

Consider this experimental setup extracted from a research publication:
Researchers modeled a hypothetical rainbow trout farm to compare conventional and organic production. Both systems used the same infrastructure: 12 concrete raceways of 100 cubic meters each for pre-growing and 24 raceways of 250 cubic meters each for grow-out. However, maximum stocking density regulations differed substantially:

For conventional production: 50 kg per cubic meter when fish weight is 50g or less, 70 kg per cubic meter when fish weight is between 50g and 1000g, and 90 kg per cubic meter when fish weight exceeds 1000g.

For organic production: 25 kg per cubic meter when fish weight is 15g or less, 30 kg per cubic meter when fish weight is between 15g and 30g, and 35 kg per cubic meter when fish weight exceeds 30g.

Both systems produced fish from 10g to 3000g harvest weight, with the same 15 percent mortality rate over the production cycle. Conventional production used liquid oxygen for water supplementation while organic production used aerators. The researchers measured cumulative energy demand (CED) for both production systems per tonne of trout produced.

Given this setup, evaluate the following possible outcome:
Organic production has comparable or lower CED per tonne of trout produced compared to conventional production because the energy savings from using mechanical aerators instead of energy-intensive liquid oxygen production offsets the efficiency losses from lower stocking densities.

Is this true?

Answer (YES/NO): YES